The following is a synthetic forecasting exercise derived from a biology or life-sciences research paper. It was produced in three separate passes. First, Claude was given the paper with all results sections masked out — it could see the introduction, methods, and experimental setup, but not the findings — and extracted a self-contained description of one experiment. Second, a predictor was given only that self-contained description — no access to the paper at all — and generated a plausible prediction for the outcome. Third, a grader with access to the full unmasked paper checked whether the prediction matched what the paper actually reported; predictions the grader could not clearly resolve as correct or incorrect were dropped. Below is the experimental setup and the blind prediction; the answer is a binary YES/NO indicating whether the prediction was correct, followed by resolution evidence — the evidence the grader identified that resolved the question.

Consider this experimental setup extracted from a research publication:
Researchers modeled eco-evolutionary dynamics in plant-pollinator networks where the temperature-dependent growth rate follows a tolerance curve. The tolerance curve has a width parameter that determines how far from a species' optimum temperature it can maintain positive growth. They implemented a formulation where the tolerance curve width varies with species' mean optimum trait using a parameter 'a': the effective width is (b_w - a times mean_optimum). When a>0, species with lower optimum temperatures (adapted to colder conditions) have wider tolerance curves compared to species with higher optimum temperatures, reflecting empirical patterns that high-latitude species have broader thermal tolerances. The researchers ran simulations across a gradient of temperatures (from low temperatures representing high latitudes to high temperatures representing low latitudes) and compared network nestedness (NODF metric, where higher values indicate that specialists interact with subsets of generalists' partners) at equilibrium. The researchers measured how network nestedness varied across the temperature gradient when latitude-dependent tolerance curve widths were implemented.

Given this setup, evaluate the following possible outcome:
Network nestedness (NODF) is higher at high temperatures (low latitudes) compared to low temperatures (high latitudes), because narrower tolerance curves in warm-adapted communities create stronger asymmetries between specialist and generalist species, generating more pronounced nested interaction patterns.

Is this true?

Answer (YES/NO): YES